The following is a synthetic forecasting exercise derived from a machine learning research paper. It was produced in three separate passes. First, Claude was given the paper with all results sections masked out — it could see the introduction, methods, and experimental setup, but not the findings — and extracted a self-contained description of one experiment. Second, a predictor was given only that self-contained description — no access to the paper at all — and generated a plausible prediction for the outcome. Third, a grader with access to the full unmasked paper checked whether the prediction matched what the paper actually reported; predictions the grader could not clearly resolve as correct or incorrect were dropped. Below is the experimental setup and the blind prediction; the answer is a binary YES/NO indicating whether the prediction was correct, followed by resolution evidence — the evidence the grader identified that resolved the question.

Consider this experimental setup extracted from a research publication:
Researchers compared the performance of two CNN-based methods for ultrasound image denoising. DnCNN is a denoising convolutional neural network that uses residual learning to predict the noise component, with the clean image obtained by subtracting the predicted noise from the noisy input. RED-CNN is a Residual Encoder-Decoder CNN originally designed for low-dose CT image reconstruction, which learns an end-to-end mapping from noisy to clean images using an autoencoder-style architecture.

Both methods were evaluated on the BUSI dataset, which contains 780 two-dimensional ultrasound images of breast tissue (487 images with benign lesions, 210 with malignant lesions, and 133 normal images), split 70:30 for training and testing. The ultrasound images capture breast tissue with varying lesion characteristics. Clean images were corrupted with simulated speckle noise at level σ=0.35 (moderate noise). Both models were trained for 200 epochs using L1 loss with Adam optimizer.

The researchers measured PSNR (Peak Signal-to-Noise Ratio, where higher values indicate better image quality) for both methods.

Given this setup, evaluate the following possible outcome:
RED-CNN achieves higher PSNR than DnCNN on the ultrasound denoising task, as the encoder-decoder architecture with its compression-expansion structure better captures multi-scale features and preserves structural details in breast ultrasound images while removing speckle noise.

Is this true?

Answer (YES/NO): NO